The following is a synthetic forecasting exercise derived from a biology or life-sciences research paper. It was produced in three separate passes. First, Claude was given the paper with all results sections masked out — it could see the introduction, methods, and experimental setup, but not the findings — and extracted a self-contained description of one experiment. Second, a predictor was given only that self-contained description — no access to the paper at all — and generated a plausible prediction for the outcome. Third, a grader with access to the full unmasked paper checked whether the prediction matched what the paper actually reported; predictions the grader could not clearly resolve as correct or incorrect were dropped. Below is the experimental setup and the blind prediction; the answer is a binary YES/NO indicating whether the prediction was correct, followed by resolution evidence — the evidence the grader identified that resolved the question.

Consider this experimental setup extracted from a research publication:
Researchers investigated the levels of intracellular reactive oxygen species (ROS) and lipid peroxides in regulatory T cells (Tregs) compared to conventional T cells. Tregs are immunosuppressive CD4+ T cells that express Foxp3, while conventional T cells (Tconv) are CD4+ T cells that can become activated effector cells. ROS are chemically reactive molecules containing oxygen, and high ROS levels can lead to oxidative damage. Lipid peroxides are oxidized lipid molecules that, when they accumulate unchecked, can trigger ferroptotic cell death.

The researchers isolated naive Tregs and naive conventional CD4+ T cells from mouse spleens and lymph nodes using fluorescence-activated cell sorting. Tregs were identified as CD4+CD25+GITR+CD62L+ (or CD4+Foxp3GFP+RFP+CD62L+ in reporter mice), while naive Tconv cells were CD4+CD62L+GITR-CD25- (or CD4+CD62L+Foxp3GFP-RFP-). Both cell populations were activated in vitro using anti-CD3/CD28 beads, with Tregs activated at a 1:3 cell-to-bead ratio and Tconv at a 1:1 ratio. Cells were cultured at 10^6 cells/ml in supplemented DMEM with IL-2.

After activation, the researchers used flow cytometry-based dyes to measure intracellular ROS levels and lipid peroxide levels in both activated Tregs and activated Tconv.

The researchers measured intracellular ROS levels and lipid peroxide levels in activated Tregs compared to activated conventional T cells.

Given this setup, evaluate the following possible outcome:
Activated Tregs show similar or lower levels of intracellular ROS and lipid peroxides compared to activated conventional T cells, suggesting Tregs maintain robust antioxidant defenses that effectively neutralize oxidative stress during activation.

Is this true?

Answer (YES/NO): NO